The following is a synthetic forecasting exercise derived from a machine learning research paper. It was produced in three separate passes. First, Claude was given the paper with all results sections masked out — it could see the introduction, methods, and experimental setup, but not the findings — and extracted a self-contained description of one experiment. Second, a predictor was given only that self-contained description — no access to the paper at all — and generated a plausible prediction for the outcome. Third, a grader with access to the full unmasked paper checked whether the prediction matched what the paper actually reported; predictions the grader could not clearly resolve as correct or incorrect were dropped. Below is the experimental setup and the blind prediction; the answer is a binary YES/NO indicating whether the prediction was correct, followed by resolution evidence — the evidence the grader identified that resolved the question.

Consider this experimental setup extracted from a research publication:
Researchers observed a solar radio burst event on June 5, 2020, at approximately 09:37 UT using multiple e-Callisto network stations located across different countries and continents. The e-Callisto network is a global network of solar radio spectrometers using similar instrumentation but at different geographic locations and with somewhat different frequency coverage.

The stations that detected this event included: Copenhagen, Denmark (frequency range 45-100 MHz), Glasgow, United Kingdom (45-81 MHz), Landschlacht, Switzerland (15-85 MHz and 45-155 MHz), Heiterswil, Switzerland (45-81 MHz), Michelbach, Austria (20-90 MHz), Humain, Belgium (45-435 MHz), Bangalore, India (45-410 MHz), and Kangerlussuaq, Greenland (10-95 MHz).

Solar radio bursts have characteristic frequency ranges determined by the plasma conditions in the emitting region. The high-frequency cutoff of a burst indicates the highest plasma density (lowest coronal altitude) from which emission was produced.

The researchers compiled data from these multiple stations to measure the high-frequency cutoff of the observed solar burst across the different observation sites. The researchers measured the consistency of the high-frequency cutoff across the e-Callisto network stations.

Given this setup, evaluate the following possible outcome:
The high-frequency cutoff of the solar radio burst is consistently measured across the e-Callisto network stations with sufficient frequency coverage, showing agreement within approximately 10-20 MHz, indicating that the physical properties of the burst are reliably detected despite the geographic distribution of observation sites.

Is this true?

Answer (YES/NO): YES